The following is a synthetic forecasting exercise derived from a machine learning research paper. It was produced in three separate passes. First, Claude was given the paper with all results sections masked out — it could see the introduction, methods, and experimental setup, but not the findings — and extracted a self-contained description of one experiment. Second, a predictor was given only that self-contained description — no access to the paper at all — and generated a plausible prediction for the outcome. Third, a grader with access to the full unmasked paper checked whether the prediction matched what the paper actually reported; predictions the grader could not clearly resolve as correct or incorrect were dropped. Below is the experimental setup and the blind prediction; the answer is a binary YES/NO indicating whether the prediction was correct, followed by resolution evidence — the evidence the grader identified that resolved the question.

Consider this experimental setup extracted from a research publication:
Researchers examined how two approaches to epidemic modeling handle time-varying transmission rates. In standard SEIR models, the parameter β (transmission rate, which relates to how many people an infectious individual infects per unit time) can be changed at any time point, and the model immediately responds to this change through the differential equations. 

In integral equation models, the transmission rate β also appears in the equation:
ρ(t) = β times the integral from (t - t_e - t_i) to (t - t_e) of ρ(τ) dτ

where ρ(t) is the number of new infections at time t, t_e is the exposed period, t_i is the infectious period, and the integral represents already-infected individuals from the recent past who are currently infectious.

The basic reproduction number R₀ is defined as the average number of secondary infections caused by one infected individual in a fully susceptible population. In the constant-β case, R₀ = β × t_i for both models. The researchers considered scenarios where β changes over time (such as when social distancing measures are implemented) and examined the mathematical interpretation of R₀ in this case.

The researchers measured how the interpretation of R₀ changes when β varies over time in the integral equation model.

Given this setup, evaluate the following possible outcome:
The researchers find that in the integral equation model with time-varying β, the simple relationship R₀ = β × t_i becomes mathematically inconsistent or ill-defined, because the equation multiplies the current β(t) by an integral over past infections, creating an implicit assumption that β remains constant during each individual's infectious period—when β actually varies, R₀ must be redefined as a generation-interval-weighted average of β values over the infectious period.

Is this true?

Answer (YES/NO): NO